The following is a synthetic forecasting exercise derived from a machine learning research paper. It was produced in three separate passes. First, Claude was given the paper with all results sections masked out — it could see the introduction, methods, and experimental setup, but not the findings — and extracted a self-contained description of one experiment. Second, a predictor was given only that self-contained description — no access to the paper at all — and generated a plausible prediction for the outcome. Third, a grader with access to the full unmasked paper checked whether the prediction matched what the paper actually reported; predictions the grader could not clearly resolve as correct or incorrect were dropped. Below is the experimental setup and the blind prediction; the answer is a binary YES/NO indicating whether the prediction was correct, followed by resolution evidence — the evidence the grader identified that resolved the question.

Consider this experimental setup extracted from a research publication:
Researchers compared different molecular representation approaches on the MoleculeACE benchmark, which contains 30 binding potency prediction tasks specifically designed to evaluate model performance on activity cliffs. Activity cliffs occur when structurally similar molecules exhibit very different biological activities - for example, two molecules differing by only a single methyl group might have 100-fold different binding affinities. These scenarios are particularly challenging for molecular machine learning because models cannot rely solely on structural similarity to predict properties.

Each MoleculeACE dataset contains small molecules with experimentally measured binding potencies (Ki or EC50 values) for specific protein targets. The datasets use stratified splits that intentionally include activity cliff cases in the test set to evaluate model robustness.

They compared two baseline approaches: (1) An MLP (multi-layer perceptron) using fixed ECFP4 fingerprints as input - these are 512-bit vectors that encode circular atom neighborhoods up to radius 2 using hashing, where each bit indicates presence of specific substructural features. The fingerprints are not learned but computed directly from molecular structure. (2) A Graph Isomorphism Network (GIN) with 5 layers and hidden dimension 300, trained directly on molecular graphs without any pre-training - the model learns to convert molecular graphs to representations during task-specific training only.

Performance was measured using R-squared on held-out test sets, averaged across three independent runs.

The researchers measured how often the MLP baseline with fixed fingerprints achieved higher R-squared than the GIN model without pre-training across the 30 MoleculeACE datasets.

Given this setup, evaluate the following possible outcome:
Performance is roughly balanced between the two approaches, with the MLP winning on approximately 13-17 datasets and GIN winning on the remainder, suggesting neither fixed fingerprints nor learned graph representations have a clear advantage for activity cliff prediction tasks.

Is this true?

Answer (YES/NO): NO